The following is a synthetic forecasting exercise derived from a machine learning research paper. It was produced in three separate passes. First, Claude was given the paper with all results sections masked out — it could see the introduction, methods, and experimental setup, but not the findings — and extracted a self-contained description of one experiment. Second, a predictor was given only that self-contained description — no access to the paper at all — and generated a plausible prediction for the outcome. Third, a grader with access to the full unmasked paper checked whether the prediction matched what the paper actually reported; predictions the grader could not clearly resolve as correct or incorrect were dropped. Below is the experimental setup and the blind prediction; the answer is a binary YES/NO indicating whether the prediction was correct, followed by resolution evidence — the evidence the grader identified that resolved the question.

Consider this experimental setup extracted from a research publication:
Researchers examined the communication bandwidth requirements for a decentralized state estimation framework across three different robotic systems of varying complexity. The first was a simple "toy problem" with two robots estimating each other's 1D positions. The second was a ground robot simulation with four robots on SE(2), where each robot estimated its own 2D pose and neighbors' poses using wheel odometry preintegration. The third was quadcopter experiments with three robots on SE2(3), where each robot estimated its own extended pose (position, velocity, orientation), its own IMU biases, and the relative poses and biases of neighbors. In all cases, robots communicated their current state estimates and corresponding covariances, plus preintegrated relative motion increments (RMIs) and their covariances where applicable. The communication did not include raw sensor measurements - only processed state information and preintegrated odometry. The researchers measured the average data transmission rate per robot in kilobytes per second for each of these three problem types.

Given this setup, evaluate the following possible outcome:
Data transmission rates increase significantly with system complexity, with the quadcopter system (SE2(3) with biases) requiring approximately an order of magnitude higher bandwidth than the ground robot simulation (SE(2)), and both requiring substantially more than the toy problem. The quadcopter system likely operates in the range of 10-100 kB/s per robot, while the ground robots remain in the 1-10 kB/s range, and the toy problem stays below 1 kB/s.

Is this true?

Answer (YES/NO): YES